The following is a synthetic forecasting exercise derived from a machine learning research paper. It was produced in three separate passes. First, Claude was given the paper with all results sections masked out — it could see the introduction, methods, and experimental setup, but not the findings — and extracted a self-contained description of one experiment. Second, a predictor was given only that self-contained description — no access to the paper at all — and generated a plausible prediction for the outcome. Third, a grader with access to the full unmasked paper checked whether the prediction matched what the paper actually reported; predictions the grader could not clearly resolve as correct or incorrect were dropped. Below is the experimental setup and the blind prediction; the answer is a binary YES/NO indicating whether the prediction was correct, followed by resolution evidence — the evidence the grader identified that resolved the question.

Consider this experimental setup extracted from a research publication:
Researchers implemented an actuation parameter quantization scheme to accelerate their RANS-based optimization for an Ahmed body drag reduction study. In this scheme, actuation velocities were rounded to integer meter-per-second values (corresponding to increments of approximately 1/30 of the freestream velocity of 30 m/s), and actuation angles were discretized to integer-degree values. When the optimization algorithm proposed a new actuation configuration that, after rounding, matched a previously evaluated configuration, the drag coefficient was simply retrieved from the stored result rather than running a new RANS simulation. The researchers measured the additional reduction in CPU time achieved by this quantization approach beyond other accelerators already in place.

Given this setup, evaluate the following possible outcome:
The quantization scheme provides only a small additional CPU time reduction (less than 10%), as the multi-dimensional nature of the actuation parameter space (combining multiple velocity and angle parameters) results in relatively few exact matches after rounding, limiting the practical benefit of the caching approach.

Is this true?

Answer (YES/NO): NO